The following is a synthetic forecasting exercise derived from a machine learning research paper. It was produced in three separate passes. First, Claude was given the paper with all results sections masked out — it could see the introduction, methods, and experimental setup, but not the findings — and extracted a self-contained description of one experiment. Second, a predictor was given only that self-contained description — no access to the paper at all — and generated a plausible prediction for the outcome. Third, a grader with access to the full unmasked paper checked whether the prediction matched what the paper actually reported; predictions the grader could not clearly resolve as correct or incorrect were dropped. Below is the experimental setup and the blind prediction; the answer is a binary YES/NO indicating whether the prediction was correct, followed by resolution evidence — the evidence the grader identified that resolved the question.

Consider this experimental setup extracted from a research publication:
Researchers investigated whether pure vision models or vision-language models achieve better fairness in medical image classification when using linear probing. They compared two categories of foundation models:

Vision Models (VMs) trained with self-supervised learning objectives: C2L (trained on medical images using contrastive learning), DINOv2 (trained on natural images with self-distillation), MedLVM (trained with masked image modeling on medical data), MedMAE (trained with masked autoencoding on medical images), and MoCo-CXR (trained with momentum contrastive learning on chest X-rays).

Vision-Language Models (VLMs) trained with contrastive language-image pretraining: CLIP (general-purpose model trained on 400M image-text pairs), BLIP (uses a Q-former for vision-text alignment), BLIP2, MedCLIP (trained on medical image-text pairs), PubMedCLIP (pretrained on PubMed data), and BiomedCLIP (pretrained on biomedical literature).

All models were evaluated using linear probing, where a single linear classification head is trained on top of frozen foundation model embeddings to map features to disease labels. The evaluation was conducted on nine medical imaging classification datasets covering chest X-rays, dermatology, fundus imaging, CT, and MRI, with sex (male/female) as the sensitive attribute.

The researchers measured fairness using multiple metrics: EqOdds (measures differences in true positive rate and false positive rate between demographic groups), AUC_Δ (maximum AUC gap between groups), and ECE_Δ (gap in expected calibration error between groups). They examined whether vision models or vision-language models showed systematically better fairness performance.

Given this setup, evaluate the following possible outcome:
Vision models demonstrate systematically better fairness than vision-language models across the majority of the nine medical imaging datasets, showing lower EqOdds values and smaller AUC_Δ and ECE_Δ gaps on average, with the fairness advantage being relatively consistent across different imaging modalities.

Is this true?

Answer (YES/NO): NO